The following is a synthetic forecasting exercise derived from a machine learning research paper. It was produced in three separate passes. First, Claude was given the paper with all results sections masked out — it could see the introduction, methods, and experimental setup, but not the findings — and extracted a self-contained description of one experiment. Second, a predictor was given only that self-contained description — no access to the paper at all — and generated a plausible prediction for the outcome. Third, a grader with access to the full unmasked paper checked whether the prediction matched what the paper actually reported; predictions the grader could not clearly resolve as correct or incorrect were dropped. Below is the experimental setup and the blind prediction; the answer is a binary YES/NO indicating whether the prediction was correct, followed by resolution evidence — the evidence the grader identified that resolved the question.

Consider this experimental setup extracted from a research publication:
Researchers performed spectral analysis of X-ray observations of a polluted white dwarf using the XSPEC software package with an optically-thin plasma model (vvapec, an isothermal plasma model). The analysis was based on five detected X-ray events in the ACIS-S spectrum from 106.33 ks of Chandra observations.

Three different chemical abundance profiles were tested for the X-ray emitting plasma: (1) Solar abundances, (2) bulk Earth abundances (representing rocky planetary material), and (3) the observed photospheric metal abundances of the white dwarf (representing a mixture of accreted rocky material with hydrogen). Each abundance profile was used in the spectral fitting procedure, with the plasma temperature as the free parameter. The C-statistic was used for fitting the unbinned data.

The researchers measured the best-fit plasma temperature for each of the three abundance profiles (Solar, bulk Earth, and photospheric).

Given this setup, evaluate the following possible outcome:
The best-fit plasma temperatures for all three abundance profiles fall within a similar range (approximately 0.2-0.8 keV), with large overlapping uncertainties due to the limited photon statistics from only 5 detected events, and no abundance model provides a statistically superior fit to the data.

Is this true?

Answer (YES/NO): YES